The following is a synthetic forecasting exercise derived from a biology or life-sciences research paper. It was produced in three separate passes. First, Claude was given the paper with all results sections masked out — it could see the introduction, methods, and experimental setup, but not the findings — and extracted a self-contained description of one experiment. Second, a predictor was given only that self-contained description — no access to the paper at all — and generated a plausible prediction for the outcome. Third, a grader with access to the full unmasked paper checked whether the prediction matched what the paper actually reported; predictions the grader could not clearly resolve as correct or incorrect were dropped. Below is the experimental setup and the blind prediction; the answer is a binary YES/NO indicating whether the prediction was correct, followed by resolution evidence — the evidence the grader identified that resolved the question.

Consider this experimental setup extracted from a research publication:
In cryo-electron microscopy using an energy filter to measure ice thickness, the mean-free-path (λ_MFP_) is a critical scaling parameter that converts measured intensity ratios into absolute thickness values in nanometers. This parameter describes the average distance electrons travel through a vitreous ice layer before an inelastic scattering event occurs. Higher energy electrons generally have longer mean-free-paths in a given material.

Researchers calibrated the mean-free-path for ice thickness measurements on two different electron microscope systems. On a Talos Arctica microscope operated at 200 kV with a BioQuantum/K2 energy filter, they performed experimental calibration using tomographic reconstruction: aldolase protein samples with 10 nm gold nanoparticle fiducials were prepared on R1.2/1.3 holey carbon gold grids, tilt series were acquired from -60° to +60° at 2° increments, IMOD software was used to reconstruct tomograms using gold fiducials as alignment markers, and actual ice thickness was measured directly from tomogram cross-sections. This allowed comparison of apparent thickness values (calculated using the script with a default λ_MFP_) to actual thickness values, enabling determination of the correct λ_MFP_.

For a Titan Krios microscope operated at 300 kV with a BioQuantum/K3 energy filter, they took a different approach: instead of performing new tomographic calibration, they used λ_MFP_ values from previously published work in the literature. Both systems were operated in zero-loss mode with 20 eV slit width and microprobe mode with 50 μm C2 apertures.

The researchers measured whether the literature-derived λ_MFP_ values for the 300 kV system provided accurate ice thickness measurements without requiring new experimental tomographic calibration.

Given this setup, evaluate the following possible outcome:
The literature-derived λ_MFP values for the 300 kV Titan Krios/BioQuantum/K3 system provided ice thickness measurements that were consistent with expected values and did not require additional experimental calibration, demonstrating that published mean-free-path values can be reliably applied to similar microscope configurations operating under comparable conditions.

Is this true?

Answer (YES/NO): YES